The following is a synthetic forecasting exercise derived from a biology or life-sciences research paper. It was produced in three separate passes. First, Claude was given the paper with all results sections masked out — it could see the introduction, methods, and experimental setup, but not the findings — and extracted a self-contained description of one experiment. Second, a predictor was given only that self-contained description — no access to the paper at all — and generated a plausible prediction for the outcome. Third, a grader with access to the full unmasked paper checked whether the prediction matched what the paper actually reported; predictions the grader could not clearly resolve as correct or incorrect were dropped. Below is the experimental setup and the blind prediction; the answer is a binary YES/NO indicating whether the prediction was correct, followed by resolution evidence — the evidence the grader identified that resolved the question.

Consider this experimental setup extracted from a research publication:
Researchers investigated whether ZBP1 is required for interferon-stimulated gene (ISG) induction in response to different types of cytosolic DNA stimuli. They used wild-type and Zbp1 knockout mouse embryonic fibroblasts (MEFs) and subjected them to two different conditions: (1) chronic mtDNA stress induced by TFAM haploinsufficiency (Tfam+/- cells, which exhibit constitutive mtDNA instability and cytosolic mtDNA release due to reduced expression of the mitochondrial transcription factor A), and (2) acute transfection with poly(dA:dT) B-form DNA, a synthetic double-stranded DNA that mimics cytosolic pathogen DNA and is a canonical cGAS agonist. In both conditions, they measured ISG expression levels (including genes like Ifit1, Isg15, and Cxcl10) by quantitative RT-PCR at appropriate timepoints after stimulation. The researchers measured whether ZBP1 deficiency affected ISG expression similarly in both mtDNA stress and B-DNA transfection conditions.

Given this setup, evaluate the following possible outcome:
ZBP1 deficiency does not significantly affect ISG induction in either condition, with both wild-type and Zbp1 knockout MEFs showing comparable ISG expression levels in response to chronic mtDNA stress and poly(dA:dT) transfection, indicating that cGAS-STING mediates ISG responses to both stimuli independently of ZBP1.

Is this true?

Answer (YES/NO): NO